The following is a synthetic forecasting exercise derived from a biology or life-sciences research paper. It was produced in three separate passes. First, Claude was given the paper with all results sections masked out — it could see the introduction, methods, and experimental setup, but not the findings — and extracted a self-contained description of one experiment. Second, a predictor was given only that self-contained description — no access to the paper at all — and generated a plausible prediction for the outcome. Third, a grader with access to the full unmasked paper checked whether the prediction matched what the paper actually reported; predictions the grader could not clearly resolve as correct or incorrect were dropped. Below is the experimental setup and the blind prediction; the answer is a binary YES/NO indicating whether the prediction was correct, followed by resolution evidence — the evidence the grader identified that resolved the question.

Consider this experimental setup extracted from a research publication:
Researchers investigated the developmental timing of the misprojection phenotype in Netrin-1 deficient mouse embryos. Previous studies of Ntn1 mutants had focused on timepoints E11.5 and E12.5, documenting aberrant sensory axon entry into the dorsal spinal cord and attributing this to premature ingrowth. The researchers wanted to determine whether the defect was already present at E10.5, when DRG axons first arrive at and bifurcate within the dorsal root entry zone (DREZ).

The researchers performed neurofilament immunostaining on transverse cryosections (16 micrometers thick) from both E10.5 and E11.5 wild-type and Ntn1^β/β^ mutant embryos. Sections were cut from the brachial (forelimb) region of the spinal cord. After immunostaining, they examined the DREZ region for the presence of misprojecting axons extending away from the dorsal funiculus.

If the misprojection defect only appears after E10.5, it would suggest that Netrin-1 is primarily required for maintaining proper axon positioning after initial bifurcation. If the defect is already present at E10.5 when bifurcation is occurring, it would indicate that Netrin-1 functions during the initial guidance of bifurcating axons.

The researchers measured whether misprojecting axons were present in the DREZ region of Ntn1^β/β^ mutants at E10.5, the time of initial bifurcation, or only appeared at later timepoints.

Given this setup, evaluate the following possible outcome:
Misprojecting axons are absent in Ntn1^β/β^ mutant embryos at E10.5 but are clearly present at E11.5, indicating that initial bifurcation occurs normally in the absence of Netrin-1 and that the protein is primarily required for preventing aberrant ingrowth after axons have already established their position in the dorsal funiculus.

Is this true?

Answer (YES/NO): NO